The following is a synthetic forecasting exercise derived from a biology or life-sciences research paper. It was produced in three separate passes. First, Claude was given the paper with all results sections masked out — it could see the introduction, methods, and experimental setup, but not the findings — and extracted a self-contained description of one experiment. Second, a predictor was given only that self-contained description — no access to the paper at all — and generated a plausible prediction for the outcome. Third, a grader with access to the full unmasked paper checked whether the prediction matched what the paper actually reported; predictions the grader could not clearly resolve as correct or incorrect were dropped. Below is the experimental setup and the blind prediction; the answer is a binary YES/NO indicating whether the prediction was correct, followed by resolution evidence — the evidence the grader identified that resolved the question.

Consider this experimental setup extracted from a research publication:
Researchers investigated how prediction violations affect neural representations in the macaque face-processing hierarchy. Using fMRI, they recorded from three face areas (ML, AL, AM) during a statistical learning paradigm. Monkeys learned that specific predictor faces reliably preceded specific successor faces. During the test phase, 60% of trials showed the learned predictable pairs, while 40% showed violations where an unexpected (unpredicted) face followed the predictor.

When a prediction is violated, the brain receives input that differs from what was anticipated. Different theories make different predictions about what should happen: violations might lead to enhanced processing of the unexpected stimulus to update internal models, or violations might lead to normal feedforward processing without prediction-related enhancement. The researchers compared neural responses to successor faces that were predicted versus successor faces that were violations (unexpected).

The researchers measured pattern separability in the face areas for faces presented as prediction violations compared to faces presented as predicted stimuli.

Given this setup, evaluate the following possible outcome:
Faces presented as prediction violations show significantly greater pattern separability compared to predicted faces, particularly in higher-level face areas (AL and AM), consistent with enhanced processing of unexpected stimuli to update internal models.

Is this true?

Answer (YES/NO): NO